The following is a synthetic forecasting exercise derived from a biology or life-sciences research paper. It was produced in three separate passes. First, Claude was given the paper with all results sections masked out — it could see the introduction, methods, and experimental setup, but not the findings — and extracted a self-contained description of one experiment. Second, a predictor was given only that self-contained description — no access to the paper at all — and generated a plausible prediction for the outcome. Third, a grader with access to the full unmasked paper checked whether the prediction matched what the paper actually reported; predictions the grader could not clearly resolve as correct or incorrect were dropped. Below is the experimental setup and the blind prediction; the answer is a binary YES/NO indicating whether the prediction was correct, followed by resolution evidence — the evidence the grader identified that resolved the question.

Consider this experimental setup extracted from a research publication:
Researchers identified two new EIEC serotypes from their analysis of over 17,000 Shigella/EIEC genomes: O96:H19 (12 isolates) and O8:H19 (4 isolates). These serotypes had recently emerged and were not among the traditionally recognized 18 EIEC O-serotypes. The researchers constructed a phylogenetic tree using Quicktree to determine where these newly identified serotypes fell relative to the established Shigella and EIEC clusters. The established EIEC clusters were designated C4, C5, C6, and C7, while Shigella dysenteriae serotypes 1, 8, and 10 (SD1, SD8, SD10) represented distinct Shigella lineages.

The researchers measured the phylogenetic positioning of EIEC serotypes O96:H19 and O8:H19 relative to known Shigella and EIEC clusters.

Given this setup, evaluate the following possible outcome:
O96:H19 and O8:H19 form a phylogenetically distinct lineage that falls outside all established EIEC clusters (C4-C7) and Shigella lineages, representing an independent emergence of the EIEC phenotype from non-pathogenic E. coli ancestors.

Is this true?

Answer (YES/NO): NO